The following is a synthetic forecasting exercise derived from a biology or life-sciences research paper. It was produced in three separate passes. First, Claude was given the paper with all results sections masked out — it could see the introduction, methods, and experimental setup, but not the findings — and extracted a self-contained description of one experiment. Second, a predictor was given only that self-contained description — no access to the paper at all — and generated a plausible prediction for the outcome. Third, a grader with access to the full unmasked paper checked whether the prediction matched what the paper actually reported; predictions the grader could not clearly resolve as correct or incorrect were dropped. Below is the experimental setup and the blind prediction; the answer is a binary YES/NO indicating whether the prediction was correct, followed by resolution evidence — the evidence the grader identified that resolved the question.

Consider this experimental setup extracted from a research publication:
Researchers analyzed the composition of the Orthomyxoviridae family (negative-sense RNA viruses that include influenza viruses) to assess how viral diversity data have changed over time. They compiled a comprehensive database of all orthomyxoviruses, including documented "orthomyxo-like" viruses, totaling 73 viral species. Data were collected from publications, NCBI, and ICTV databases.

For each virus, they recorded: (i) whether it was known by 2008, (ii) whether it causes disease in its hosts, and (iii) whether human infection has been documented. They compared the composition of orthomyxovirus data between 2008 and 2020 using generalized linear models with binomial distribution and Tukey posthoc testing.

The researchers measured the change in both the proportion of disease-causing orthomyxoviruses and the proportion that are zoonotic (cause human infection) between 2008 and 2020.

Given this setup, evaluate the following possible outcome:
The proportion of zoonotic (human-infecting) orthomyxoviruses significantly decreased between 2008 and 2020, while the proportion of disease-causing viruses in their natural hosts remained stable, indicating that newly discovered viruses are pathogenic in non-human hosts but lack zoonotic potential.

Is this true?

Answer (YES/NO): NO